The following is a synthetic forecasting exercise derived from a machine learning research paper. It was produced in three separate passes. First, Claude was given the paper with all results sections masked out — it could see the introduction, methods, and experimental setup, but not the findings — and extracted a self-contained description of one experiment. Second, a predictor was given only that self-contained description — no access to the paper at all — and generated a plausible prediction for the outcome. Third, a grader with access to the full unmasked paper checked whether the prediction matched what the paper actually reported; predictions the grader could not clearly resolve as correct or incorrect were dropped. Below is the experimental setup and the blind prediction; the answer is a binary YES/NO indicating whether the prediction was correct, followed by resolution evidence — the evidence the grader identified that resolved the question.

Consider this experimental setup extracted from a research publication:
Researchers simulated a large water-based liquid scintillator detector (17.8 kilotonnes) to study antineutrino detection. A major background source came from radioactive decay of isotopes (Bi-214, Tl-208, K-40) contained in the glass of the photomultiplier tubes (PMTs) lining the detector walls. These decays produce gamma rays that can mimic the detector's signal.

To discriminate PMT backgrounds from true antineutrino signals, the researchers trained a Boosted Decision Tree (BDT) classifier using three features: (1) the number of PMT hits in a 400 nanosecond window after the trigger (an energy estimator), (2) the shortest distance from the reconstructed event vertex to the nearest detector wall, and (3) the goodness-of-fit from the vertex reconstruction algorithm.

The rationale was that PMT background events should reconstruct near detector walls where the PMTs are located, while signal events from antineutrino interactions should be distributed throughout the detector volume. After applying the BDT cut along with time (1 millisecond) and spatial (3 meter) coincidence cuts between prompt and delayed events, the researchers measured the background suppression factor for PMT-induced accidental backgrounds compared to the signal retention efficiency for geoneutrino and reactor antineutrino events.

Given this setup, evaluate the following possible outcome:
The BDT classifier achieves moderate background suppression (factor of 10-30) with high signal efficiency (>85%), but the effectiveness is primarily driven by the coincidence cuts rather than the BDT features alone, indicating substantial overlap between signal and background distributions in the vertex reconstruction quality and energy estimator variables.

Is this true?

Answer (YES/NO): NO